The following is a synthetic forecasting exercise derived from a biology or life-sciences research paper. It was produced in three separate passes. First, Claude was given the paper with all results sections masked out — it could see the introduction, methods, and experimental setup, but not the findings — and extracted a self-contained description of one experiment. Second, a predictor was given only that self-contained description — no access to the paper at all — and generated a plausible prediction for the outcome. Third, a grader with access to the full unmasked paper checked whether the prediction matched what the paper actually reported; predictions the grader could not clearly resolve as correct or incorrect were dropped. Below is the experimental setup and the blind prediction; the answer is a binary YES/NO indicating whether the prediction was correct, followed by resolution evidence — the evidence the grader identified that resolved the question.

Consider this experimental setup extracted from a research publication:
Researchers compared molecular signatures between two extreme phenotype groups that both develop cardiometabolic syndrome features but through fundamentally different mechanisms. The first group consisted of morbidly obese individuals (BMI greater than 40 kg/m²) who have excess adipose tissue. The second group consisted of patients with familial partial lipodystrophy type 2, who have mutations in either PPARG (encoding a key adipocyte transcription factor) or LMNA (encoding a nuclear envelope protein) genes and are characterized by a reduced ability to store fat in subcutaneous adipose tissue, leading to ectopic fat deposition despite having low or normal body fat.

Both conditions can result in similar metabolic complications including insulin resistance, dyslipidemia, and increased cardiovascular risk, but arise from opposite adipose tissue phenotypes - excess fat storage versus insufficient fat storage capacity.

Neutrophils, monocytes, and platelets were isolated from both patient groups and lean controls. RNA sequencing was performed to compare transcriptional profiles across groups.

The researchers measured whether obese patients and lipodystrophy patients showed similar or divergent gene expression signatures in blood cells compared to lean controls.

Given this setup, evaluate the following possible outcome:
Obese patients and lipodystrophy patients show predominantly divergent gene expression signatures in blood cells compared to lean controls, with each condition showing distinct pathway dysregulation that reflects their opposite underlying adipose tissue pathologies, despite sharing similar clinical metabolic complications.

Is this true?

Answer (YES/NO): NO